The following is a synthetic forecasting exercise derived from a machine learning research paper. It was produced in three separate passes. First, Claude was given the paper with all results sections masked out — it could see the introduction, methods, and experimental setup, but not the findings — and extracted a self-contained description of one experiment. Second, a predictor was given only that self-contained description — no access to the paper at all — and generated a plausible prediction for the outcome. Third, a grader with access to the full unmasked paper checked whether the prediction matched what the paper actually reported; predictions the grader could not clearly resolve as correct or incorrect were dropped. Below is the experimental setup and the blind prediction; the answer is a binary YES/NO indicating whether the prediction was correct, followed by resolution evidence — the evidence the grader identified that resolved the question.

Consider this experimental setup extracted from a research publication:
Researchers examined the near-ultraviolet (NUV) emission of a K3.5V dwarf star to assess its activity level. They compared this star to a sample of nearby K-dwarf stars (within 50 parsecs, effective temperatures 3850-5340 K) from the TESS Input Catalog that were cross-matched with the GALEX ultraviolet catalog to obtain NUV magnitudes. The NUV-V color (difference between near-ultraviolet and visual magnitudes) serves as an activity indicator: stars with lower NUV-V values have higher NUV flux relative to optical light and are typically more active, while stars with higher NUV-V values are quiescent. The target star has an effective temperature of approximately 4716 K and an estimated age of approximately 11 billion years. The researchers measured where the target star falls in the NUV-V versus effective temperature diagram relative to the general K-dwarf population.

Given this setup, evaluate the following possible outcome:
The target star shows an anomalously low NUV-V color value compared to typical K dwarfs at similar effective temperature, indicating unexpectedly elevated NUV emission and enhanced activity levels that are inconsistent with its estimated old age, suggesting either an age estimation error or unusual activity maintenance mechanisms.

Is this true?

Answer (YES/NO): NO